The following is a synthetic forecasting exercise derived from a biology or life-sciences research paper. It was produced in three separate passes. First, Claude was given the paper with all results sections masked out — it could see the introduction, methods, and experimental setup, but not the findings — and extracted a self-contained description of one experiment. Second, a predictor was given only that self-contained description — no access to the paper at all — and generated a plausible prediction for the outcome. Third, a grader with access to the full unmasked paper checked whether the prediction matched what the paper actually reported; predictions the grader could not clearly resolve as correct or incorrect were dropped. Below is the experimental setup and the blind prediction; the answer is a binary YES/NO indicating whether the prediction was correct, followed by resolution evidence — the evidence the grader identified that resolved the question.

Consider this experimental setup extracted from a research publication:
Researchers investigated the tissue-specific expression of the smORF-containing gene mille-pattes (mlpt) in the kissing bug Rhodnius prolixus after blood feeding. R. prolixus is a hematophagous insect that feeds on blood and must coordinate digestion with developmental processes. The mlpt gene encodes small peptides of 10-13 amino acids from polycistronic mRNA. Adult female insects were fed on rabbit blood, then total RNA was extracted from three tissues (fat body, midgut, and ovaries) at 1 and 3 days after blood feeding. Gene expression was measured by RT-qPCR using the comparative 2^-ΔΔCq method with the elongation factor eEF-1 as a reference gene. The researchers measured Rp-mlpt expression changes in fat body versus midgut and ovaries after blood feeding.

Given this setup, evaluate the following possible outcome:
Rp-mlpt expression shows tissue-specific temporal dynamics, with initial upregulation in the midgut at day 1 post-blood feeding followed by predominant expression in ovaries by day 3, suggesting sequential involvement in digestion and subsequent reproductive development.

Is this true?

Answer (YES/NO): NO